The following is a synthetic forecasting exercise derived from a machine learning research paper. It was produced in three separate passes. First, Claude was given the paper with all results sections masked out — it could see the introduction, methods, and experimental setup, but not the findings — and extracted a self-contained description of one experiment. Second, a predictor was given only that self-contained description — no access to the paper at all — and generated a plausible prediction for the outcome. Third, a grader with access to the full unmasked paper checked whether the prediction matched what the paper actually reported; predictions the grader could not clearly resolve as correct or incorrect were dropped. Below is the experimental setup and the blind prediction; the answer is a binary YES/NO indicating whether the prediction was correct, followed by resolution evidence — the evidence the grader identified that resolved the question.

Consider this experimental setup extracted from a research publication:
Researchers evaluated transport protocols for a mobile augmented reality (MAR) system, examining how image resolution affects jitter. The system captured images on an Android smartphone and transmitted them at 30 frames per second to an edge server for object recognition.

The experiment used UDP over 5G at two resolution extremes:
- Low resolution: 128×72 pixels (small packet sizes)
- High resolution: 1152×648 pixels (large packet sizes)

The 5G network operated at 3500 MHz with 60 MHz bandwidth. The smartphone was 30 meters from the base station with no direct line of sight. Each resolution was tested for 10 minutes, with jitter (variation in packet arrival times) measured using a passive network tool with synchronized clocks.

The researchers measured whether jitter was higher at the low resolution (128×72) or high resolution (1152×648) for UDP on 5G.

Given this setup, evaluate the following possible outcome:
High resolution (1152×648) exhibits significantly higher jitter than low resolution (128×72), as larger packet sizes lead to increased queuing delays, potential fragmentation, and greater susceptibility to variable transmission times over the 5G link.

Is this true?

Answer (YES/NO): YES